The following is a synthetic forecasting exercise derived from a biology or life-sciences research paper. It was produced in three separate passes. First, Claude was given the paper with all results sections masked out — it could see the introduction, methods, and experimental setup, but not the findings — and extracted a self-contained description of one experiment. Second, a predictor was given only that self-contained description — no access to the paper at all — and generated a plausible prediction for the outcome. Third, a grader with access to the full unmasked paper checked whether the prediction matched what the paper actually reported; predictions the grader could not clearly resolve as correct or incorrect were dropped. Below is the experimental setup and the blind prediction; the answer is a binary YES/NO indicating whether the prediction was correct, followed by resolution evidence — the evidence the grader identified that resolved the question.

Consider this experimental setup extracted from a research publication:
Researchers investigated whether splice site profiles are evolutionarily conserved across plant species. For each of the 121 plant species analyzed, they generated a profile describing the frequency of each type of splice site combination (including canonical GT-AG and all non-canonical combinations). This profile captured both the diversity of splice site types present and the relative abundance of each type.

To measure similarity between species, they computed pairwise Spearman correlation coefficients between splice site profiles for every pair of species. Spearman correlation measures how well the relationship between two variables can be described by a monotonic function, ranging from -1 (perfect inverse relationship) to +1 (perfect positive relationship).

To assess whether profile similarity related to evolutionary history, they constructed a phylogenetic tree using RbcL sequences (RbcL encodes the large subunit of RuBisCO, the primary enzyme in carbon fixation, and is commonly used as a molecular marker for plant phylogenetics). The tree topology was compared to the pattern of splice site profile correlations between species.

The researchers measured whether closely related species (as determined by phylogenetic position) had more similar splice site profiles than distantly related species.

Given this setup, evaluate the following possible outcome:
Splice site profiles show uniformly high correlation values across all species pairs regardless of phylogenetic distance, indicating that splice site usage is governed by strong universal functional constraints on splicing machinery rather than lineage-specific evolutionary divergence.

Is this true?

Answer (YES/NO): NO